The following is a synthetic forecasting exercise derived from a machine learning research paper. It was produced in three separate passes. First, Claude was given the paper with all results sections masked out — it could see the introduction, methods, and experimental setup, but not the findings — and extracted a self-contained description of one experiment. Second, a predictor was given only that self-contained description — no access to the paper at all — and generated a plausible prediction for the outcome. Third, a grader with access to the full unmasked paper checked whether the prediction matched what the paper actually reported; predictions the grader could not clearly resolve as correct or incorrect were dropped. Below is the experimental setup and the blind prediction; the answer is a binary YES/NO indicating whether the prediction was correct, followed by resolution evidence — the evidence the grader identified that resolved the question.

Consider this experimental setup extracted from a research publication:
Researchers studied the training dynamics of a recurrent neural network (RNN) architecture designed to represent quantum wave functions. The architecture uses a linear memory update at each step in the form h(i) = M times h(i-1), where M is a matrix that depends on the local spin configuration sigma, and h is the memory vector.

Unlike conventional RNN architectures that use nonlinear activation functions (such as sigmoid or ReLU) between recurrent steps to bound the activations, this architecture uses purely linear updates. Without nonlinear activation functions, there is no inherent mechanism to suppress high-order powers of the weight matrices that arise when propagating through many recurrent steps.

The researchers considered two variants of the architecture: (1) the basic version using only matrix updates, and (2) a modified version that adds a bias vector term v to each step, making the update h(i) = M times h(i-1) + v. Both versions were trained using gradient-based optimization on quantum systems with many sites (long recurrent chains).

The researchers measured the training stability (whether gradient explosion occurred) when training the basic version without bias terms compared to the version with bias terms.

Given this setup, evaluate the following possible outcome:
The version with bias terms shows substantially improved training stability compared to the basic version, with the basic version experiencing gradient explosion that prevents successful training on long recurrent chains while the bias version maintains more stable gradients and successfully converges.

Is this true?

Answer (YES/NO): YES